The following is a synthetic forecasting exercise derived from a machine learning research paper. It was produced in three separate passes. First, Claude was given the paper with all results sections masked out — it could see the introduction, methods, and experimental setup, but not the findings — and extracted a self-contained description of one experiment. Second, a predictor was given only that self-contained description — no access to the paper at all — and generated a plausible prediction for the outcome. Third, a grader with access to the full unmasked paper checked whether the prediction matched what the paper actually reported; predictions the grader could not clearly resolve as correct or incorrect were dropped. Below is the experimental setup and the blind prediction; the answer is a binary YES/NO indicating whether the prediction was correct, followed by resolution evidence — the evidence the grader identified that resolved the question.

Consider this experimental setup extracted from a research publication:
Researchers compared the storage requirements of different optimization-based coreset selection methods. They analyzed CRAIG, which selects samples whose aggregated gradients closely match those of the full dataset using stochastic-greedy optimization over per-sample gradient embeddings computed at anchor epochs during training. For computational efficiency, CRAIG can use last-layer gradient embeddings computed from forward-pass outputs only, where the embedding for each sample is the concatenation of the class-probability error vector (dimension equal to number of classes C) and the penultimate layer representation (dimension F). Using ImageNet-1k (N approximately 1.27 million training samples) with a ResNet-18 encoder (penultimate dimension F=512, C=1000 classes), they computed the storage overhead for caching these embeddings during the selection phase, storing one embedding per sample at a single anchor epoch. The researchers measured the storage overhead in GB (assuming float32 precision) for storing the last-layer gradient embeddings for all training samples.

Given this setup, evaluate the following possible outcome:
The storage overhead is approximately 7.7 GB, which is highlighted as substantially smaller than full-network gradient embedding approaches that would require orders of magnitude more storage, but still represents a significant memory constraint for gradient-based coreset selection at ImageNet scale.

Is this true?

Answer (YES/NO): NO